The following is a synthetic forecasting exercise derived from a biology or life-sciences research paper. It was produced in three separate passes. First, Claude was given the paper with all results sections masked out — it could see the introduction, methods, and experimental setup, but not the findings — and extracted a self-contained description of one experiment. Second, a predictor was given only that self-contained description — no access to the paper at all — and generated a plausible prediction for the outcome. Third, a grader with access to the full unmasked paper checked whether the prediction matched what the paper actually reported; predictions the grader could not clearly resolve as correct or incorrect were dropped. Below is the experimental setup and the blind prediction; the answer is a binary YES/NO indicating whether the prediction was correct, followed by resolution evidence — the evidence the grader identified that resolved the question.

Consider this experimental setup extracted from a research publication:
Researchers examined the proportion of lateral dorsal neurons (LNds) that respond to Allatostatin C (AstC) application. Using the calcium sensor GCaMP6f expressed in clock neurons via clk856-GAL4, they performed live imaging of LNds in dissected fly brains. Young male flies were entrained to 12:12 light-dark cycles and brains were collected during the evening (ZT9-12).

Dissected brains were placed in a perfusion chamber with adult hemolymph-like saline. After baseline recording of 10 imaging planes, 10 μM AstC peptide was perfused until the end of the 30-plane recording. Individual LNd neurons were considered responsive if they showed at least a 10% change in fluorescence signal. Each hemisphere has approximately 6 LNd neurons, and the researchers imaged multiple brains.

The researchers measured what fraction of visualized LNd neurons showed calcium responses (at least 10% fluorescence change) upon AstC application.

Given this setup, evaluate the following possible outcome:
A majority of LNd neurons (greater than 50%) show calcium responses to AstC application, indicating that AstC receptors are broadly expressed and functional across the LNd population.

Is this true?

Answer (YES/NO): NO